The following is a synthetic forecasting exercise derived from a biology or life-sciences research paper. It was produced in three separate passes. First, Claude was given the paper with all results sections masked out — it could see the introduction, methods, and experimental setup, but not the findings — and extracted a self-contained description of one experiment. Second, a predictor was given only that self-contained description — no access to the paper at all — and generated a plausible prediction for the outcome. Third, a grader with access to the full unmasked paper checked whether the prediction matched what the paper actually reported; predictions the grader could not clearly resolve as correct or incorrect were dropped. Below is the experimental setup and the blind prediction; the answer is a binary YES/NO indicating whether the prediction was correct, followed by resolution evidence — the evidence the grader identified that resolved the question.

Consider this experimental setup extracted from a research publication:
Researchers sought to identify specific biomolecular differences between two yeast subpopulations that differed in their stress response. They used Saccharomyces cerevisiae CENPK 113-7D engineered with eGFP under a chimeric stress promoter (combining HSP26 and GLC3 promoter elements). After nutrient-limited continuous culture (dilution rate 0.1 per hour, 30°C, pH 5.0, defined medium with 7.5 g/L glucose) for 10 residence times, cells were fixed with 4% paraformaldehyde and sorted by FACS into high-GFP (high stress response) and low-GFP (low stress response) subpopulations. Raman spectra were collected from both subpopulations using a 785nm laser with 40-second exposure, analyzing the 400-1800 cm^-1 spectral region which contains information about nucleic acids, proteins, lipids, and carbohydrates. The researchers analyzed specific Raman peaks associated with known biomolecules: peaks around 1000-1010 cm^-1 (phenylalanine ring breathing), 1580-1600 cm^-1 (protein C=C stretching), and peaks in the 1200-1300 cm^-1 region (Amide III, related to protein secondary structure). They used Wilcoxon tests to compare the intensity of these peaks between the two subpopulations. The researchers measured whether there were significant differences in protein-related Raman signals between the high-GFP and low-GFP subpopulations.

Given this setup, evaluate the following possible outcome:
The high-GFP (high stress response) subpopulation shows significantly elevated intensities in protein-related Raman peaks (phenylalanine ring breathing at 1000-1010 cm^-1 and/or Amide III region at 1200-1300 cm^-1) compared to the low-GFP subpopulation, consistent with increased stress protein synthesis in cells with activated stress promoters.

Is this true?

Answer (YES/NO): YES